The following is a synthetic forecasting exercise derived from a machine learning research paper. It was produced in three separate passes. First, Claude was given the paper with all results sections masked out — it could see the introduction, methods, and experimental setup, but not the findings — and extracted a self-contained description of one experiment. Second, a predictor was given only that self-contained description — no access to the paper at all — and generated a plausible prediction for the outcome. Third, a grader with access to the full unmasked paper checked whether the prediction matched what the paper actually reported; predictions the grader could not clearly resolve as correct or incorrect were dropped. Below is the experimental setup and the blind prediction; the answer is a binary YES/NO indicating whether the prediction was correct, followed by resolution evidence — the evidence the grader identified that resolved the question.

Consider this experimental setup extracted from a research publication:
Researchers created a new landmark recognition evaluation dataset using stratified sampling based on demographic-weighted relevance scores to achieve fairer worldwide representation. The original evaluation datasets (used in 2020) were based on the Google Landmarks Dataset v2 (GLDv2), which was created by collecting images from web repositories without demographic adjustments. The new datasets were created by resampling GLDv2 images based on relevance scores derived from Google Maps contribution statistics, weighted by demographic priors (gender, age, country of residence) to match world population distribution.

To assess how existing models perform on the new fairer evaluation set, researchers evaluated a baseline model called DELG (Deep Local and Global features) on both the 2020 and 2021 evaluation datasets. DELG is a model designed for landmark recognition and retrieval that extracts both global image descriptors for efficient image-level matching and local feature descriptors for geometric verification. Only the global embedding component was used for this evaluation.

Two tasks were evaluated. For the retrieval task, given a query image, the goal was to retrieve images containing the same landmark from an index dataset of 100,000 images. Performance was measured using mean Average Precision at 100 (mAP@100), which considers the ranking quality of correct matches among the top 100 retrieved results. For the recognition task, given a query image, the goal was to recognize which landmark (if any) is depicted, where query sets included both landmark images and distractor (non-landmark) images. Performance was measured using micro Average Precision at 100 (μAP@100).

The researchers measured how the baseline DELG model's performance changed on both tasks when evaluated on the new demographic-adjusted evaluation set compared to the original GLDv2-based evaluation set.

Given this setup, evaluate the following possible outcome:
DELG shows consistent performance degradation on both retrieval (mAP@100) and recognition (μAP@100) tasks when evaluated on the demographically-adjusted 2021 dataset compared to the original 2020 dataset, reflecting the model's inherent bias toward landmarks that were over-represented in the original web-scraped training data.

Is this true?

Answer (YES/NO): NO